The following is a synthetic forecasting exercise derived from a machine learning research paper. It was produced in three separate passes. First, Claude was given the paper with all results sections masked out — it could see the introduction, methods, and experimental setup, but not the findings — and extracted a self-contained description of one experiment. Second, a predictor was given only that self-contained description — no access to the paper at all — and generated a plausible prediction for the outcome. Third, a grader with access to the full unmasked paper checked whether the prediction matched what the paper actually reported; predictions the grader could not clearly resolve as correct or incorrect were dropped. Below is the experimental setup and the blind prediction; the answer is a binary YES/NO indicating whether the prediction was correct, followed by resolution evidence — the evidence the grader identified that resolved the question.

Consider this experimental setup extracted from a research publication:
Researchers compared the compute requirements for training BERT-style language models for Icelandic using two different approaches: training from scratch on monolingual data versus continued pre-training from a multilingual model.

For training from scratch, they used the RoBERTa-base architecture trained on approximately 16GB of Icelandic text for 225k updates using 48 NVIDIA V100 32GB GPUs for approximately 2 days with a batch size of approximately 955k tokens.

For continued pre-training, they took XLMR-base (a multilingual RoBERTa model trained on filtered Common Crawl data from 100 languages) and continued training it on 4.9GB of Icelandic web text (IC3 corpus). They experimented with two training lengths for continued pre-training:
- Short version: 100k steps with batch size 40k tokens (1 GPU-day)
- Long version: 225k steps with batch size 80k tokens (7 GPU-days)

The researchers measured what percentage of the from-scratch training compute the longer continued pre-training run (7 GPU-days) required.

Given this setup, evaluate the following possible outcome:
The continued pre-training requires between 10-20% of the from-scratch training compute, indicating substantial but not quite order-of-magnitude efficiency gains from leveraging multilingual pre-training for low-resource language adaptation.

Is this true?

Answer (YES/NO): NO